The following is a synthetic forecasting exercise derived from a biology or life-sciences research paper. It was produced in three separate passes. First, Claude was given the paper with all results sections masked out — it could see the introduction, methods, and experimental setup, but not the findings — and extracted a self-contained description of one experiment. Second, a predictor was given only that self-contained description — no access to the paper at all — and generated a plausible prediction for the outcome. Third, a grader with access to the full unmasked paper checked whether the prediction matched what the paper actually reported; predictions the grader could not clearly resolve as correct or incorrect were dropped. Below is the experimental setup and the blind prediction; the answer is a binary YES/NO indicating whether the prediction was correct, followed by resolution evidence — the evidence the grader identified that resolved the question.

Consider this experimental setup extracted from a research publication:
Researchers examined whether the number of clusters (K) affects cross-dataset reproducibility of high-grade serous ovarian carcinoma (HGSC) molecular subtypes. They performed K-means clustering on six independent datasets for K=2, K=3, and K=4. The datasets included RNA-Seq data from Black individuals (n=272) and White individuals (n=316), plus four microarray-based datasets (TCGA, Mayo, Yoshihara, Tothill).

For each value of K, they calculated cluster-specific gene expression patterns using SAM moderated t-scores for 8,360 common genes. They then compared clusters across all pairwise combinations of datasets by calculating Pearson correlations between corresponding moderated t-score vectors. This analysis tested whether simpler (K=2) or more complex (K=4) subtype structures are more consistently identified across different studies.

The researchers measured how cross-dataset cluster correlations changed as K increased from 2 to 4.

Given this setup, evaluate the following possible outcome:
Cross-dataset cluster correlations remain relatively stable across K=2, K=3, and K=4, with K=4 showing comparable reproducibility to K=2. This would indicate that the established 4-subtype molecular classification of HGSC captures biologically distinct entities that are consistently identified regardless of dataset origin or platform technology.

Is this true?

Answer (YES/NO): NO